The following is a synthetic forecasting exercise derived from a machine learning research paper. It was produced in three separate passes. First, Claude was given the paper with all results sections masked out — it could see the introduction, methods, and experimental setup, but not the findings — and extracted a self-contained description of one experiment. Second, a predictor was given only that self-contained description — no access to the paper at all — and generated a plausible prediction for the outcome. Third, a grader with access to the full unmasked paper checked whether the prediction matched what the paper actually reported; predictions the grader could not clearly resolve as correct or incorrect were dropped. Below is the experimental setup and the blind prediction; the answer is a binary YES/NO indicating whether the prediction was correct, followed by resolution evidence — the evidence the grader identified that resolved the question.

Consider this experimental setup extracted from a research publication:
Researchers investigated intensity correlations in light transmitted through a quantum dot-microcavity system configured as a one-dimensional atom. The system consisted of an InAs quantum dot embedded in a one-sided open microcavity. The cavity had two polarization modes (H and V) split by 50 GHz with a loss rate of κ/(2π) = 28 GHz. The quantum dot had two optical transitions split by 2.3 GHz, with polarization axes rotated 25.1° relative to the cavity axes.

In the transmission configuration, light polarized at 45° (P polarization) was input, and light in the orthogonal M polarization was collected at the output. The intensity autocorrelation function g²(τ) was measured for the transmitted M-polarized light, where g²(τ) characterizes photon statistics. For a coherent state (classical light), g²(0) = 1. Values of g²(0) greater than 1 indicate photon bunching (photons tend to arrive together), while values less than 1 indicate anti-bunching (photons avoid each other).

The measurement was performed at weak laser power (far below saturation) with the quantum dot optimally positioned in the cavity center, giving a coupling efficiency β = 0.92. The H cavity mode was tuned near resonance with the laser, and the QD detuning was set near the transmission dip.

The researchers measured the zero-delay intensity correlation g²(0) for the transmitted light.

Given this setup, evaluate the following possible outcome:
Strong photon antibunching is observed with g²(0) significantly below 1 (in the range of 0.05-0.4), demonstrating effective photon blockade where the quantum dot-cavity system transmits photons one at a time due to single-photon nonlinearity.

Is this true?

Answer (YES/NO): NO